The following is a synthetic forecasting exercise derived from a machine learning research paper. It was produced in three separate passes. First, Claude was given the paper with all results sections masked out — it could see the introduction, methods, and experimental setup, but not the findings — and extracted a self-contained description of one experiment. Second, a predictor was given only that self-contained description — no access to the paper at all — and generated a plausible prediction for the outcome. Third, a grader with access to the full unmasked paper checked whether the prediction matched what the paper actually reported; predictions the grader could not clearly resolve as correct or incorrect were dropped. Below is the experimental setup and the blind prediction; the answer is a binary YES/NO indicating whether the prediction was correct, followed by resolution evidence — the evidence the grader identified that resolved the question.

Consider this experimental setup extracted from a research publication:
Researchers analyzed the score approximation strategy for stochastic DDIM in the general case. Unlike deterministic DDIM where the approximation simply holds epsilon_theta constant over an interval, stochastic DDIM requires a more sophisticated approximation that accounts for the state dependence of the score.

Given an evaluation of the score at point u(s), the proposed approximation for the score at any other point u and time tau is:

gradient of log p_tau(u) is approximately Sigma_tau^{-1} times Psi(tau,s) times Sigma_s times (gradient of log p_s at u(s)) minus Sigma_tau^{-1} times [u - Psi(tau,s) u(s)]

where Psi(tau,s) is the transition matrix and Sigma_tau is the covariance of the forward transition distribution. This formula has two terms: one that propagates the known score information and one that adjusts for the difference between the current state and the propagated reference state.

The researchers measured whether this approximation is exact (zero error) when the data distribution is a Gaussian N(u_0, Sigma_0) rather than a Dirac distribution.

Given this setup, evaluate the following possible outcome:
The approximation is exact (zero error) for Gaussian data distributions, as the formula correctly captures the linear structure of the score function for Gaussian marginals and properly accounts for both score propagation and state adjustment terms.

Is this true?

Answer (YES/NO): YES